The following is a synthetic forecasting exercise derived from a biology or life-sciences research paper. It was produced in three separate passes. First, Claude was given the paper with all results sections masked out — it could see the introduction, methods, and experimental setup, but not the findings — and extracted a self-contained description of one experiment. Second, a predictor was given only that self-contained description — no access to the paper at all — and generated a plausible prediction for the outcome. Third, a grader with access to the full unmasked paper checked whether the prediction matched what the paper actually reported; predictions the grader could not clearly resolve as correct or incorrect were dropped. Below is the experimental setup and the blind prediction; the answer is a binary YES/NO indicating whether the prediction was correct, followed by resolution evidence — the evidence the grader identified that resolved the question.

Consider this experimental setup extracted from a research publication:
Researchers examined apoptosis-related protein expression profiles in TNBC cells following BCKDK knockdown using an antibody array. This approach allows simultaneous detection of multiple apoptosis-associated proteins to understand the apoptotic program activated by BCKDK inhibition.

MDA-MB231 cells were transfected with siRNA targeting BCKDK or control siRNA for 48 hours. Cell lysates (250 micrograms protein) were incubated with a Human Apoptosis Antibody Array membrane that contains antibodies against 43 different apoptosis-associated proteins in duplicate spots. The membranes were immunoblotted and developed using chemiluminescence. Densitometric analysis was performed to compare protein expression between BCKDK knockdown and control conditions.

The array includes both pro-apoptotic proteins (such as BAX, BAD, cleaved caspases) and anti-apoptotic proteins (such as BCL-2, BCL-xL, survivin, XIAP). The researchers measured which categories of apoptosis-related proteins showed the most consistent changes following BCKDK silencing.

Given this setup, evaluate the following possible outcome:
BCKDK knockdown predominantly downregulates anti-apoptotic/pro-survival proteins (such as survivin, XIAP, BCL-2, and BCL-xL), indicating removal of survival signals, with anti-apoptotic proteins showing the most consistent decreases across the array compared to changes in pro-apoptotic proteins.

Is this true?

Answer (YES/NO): NO